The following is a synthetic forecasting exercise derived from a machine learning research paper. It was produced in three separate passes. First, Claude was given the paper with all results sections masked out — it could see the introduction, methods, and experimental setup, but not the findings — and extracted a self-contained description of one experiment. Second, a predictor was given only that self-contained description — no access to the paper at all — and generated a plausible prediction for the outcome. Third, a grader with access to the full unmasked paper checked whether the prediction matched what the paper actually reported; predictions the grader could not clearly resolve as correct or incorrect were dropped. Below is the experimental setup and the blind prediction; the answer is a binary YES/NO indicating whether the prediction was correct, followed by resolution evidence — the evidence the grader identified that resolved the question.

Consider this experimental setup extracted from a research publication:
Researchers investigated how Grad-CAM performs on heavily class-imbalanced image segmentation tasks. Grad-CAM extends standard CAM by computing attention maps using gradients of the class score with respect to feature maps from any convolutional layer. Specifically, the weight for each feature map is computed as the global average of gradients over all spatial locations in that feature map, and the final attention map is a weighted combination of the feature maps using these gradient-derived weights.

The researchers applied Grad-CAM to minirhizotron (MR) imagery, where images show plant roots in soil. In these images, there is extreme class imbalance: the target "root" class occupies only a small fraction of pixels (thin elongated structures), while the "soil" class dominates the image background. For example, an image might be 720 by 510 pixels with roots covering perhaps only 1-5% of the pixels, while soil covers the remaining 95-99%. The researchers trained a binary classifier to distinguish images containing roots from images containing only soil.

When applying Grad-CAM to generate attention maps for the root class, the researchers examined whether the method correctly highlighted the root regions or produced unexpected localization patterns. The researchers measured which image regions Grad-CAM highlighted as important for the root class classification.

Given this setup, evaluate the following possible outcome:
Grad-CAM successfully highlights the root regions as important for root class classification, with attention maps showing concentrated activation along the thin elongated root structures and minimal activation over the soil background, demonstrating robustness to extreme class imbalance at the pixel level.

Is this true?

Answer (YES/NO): NO